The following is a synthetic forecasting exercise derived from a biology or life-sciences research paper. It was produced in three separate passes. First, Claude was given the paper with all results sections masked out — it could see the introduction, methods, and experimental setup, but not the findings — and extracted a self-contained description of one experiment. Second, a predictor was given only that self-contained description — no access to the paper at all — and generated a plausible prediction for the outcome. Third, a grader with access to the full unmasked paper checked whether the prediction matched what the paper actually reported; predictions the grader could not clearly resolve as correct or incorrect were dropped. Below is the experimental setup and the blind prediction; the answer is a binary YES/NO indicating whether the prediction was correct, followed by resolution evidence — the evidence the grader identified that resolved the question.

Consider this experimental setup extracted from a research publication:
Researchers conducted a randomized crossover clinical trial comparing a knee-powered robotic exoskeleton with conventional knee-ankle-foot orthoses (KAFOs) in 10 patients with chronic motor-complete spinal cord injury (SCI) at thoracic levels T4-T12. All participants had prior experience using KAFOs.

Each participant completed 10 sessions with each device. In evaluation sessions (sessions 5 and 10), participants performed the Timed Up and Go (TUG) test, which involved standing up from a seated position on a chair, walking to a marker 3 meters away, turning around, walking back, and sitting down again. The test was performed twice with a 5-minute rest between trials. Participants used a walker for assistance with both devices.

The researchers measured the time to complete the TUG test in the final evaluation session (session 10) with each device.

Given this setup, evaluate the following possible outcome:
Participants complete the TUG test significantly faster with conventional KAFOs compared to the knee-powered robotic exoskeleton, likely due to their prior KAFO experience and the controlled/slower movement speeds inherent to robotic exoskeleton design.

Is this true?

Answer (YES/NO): NO